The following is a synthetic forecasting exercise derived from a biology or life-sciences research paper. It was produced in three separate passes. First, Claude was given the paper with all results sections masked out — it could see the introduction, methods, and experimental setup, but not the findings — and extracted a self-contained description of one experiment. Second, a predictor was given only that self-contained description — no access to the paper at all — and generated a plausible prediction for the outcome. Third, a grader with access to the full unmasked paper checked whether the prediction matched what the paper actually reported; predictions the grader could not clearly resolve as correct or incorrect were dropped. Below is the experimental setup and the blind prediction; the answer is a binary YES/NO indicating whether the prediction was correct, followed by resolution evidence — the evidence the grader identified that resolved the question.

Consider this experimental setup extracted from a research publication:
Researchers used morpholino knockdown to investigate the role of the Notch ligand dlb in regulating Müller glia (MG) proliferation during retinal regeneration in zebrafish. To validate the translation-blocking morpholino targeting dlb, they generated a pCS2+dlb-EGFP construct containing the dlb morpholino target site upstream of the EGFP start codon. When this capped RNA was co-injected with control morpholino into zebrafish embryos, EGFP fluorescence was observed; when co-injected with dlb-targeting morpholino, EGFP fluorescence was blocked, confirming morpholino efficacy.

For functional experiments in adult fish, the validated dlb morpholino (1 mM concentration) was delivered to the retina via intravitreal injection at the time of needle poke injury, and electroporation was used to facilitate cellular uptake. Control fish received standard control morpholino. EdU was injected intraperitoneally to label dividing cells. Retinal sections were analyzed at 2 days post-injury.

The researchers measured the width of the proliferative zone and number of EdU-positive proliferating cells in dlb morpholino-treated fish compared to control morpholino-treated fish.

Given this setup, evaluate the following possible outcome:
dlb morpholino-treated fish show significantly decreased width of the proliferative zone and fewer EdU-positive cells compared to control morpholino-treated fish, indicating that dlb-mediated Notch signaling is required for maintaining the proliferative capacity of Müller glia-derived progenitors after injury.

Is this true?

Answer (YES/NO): NO